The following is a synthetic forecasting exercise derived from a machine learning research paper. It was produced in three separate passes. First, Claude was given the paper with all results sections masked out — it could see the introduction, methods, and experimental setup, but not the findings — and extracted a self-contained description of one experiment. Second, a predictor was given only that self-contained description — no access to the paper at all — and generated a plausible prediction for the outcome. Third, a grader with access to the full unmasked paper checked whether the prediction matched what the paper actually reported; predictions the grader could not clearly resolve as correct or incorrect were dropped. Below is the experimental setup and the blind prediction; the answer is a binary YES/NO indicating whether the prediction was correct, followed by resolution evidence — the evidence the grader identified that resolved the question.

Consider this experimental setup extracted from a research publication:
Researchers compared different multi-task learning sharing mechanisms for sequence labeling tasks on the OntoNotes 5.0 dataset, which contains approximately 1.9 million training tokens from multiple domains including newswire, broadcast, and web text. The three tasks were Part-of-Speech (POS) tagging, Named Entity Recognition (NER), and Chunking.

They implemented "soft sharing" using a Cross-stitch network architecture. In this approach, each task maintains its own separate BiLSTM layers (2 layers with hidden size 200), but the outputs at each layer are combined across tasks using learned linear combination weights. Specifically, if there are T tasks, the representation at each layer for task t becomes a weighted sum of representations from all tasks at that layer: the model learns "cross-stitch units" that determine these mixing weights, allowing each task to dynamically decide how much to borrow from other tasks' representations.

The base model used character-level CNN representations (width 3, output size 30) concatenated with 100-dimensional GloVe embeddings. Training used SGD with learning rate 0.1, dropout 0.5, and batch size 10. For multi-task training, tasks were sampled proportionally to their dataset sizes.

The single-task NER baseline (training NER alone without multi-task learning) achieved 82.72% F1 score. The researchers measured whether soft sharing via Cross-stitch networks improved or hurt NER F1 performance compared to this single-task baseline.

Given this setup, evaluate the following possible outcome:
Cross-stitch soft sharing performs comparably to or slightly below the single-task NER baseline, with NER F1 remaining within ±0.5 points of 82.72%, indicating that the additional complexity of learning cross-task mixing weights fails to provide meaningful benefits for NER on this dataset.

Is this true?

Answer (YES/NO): NO